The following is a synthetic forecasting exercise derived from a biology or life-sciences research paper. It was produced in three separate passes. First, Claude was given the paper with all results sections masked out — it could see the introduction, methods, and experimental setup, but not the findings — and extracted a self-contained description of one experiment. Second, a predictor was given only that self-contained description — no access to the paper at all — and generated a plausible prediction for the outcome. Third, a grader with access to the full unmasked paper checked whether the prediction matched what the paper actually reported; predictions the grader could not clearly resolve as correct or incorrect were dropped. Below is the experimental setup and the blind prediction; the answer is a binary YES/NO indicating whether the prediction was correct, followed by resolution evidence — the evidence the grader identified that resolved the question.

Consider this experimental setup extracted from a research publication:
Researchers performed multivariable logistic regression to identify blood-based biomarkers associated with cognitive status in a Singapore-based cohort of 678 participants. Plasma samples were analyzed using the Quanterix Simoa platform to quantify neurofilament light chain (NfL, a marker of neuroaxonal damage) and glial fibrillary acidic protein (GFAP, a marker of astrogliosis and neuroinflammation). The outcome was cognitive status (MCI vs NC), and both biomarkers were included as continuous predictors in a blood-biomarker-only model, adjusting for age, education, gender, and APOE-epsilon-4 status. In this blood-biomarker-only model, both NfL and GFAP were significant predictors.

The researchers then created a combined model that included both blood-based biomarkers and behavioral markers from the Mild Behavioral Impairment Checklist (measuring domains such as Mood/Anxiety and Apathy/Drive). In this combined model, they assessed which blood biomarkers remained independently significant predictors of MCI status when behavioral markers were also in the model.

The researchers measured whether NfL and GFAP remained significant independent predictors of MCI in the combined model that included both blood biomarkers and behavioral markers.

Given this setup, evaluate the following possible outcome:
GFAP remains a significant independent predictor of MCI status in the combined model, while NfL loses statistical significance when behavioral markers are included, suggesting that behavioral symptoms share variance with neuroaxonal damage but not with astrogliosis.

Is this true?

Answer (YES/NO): YES